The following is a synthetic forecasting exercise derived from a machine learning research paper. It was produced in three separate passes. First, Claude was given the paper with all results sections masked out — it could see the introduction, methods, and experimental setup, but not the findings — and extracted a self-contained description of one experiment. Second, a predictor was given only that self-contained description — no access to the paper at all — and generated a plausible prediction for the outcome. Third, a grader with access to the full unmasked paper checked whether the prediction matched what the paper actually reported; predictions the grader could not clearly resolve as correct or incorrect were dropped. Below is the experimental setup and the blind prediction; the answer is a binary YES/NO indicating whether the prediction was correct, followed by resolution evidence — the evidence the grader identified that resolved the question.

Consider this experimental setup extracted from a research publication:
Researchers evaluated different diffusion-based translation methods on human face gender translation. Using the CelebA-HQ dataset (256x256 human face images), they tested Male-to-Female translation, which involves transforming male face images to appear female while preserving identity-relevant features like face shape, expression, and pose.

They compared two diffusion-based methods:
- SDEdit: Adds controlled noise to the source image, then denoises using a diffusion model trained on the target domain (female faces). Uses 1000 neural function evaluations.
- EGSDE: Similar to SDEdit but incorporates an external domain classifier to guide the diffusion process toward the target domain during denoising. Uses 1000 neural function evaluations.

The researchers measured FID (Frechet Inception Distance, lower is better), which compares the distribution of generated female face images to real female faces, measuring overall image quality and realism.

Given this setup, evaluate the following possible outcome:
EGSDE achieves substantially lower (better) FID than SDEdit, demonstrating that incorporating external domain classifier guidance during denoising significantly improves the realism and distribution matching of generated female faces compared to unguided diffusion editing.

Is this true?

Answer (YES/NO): YES